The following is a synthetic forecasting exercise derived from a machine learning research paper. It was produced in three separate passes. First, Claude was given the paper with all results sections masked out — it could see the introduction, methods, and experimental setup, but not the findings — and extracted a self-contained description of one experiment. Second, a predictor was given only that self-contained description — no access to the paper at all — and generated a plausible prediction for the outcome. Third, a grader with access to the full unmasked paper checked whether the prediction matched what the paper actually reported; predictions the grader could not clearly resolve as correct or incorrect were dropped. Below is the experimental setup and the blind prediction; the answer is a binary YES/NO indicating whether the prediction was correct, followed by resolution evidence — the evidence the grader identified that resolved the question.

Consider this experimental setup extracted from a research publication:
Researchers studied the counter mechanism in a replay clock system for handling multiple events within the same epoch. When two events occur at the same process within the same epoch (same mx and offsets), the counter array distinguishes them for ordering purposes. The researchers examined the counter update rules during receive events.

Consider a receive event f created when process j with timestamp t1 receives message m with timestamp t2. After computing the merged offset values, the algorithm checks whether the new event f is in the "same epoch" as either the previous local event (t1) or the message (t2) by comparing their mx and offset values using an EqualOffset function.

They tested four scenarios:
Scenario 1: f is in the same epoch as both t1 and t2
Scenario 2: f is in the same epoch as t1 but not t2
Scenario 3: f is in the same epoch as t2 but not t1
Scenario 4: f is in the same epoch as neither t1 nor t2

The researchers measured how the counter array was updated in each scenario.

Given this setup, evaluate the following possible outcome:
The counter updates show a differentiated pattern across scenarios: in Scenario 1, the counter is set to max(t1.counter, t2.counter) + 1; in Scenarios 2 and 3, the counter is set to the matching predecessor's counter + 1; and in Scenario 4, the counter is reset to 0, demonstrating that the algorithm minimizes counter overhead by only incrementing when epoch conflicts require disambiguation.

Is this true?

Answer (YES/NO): NO